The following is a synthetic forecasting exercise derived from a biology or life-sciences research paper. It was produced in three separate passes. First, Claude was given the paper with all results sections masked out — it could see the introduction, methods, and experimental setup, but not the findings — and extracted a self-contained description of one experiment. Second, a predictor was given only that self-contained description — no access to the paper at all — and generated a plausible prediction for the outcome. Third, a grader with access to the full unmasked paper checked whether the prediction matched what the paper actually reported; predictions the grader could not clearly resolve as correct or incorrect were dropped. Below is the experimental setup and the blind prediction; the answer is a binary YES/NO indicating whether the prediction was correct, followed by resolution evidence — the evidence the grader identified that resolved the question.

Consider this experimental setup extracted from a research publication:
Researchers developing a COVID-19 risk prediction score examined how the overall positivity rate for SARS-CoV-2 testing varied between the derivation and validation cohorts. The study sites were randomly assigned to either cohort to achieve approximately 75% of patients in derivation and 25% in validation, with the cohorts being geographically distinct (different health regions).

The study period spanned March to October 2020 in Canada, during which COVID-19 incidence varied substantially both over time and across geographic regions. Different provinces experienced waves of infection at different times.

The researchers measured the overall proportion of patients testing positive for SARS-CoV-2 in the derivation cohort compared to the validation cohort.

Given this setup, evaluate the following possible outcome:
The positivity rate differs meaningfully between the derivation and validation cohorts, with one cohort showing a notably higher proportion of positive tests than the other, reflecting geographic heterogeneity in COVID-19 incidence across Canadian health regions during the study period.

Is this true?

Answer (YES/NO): NO